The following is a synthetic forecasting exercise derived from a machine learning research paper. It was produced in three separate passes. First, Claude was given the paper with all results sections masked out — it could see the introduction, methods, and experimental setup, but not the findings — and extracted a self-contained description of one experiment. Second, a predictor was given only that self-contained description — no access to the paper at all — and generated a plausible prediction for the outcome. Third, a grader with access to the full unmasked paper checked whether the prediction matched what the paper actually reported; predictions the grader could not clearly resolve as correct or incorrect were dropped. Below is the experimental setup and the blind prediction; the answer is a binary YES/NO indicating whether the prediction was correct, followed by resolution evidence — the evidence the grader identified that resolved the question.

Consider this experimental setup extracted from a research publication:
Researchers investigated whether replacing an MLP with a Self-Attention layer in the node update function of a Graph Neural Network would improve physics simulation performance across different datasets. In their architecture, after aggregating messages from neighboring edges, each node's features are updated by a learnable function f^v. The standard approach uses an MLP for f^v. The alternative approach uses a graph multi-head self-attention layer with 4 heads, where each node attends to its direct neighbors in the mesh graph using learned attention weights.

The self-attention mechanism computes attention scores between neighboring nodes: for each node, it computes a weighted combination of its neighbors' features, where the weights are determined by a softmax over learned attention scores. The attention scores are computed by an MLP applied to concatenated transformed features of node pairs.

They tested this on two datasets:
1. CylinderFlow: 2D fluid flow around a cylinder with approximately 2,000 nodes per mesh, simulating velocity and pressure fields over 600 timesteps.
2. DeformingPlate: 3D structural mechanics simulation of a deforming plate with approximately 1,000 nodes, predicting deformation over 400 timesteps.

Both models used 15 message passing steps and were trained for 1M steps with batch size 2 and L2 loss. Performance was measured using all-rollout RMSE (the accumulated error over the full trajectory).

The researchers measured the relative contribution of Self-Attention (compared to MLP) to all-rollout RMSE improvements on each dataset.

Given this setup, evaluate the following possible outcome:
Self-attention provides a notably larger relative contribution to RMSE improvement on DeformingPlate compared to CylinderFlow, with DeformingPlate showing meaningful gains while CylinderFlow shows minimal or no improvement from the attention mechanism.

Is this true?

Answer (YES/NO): NO